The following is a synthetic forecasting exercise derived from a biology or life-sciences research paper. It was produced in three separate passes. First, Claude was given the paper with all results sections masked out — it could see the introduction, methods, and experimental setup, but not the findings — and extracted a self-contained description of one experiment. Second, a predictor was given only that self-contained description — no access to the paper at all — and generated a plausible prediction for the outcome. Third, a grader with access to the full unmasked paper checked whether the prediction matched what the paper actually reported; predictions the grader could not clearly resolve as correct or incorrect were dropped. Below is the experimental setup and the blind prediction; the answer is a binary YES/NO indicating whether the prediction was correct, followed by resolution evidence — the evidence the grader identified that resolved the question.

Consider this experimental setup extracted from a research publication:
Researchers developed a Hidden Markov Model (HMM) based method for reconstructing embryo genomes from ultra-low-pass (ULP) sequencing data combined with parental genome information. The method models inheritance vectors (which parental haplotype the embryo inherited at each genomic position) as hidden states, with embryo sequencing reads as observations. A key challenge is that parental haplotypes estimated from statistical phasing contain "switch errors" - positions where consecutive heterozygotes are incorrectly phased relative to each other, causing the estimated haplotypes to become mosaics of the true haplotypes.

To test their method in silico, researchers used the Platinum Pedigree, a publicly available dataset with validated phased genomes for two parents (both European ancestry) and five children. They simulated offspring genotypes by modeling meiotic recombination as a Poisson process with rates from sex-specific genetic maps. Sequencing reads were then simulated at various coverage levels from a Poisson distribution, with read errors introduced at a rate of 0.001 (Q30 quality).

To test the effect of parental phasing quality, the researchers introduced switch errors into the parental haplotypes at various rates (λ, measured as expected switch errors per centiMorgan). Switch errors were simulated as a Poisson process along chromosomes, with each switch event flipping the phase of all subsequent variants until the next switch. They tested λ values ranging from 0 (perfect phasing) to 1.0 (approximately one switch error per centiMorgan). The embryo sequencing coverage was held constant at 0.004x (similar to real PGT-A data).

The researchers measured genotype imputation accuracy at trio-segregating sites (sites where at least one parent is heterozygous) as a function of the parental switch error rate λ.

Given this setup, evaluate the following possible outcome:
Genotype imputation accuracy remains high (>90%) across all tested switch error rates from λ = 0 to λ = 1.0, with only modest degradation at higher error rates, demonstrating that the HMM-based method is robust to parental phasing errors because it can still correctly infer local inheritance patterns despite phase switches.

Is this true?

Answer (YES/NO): NO